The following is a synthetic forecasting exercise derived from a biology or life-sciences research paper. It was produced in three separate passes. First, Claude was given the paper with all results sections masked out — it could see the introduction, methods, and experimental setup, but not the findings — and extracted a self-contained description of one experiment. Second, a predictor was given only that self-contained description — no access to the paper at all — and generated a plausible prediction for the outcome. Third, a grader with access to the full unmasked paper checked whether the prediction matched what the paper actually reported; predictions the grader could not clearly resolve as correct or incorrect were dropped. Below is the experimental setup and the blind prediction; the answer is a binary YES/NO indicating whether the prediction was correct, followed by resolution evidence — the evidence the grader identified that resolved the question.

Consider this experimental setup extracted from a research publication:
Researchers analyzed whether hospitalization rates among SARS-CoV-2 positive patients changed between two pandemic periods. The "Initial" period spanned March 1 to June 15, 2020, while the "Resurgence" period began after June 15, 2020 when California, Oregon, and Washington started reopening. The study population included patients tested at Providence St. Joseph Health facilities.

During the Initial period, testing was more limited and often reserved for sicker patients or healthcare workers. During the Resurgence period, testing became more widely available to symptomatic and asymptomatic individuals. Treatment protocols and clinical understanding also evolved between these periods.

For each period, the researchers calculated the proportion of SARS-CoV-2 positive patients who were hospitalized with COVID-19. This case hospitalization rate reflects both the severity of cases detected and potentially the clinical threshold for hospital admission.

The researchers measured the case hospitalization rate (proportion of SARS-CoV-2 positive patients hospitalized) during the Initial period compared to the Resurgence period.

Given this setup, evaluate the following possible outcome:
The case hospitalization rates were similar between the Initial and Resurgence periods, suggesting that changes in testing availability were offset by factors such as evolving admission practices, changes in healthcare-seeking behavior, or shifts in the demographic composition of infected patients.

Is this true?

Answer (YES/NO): NO